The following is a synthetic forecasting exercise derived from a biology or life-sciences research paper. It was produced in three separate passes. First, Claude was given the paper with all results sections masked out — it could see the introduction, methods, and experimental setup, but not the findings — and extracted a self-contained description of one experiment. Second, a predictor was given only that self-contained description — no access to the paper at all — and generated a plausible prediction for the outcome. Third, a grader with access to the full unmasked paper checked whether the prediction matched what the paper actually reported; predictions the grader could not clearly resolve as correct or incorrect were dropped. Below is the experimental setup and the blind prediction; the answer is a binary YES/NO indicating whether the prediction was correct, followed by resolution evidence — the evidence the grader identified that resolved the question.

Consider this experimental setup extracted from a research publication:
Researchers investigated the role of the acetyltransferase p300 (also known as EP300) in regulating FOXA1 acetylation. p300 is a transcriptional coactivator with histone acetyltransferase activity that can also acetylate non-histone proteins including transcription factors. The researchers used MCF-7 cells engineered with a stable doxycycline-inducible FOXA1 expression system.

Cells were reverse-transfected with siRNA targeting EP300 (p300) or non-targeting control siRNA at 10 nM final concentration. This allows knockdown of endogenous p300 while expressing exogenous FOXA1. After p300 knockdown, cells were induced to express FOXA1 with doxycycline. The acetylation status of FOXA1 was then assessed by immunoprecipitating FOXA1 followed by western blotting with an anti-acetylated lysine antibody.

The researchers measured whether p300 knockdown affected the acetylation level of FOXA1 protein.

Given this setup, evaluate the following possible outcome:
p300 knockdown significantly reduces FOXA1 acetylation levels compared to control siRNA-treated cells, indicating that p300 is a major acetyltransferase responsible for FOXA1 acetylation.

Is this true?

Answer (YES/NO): YES